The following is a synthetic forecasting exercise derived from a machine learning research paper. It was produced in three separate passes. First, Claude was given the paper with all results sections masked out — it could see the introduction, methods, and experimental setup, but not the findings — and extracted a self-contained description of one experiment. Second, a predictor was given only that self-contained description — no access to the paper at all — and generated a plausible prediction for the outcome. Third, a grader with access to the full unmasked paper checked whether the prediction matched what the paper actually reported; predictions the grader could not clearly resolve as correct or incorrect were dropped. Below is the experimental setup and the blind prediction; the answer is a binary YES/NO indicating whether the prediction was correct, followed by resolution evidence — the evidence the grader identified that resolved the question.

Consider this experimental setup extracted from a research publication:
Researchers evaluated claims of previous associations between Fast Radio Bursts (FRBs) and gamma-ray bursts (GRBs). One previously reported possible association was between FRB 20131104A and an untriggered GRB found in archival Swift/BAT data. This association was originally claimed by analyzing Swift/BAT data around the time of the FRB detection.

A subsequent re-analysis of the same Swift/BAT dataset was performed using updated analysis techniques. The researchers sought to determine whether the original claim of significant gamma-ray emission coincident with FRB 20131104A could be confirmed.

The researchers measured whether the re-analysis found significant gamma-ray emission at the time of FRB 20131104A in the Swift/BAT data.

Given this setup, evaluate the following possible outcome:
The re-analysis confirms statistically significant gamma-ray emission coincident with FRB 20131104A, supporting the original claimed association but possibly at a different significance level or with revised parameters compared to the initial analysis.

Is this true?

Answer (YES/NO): NO